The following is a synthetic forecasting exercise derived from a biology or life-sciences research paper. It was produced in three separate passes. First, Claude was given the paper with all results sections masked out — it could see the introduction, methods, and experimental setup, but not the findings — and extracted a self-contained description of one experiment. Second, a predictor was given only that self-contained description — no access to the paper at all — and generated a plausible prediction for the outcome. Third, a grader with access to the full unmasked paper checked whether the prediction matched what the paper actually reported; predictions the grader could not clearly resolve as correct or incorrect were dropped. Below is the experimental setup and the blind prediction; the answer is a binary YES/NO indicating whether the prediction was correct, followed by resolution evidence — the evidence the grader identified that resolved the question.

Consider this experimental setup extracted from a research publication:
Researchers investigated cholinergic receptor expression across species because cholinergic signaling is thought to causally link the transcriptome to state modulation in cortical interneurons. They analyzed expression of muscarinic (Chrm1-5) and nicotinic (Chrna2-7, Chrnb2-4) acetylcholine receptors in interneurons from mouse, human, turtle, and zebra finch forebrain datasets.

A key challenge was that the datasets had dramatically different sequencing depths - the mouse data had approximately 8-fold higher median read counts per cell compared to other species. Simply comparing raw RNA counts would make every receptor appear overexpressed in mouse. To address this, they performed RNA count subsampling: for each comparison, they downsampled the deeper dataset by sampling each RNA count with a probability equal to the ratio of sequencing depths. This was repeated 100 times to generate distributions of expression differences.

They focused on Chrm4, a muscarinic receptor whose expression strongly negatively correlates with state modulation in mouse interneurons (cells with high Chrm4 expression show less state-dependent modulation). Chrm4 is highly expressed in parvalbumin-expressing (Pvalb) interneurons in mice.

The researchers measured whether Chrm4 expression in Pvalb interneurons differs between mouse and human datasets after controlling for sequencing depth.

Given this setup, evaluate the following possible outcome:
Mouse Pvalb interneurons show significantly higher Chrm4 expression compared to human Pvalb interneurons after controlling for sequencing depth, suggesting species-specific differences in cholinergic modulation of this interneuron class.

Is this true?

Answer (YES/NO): YES